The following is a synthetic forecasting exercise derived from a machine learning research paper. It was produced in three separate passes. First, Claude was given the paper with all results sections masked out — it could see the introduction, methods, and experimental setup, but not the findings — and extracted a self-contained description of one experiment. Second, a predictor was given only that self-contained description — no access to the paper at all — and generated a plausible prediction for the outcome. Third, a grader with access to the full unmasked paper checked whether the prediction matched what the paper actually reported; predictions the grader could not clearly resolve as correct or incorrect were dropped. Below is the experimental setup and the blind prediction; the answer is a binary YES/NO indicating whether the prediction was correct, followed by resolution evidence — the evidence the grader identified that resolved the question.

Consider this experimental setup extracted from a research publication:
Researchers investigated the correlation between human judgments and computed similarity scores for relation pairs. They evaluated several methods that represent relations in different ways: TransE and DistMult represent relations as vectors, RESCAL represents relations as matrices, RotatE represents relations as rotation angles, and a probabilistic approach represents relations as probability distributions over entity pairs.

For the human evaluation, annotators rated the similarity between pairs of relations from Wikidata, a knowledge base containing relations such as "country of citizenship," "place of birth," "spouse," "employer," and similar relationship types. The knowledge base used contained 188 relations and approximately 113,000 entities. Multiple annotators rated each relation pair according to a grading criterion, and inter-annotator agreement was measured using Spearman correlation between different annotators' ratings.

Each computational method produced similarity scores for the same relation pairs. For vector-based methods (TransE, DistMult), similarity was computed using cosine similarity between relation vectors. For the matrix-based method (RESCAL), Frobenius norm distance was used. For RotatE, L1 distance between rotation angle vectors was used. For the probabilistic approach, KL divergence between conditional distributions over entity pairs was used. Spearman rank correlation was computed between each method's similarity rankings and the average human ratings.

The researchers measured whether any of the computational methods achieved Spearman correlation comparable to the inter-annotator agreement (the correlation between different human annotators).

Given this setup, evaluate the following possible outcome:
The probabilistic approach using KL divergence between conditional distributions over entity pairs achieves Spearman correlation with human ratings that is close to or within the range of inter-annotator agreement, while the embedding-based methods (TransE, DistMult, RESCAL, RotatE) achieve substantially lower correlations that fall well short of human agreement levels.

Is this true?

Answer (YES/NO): NO